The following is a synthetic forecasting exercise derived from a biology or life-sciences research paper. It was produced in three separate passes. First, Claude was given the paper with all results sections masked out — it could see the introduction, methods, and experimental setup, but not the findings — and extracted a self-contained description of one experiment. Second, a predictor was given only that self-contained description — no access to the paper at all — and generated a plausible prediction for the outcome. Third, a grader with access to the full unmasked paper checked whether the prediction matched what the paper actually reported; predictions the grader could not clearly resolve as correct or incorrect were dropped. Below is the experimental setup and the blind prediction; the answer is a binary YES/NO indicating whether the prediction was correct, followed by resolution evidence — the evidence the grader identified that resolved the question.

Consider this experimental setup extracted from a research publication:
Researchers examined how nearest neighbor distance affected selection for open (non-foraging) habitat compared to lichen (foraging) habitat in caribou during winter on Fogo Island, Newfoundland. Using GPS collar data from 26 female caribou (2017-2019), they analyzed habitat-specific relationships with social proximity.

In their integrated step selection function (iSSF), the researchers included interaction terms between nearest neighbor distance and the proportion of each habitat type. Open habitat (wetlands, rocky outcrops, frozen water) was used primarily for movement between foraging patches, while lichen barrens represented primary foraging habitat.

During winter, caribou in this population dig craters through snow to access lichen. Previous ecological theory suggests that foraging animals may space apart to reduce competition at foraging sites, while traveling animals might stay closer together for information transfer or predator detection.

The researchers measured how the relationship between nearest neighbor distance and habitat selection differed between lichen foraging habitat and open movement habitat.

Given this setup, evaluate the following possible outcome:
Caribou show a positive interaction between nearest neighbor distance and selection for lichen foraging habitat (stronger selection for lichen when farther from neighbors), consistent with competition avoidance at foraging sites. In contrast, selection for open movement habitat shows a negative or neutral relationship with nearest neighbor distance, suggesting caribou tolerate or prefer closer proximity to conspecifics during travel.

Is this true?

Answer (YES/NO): NO